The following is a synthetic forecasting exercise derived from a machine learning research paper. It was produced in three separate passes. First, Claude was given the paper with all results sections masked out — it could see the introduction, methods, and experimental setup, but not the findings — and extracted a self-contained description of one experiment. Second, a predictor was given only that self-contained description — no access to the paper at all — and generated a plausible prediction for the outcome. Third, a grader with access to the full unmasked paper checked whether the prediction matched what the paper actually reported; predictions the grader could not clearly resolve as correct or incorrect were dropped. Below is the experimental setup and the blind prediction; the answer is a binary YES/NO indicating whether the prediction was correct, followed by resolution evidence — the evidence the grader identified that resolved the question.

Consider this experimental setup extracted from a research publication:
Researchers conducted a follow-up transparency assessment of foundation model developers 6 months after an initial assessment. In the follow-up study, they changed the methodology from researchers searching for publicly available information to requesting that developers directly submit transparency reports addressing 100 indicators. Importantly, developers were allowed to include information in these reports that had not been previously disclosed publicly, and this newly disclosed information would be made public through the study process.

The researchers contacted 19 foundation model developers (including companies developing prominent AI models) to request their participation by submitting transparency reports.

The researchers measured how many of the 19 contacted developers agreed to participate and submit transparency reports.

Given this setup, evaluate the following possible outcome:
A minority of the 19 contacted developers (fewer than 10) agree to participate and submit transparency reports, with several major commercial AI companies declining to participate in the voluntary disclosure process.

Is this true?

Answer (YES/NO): NO